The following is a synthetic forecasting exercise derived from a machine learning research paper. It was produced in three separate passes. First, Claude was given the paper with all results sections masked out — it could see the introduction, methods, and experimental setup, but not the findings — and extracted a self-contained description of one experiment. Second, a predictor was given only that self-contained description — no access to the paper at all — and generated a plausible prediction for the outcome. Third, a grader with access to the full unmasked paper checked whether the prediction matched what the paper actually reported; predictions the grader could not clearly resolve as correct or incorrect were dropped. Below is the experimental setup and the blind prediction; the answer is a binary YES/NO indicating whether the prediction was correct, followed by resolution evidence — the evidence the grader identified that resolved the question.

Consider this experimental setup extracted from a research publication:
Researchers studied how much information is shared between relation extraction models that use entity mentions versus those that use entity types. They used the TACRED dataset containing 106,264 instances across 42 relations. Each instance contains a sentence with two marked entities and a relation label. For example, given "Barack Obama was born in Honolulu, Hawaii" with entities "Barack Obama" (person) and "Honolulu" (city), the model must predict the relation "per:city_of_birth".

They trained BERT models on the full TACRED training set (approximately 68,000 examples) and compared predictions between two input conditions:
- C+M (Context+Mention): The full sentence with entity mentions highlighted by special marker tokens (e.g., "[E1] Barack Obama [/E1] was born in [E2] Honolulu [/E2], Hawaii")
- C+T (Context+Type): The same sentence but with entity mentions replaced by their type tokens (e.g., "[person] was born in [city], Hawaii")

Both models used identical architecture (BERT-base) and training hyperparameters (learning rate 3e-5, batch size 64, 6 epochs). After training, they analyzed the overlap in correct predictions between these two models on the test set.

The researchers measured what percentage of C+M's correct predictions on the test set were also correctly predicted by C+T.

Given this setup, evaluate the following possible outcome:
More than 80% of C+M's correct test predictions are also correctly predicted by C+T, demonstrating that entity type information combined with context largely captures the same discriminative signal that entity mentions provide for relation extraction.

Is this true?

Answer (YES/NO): YES